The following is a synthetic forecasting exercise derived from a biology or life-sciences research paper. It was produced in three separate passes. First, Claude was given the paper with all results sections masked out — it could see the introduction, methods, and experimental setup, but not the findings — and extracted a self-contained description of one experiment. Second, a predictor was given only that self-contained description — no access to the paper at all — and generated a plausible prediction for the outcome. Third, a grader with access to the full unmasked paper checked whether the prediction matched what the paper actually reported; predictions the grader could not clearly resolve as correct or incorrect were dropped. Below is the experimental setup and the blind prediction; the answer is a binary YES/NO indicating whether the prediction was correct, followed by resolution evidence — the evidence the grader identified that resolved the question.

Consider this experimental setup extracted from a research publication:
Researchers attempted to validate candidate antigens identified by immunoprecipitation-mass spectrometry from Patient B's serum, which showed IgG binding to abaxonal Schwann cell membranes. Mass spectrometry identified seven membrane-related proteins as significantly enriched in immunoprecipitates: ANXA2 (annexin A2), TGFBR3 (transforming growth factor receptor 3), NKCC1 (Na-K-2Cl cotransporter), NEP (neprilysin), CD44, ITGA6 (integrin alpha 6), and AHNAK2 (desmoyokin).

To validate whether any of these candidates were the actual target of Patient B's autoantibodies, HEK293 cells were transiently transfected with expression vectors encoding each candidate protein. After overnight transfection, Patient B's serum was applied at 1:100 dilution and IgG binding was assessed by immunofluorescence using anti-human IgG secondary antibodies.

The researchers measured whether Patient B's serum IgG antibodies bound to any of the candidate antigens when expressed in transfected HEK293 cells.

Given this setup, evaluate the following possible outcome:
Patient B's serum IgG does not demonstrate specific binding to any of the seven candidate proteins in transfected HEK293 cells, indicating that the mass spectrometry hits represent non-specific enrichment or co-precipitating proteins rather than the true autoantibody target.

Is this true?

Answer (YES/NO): YES